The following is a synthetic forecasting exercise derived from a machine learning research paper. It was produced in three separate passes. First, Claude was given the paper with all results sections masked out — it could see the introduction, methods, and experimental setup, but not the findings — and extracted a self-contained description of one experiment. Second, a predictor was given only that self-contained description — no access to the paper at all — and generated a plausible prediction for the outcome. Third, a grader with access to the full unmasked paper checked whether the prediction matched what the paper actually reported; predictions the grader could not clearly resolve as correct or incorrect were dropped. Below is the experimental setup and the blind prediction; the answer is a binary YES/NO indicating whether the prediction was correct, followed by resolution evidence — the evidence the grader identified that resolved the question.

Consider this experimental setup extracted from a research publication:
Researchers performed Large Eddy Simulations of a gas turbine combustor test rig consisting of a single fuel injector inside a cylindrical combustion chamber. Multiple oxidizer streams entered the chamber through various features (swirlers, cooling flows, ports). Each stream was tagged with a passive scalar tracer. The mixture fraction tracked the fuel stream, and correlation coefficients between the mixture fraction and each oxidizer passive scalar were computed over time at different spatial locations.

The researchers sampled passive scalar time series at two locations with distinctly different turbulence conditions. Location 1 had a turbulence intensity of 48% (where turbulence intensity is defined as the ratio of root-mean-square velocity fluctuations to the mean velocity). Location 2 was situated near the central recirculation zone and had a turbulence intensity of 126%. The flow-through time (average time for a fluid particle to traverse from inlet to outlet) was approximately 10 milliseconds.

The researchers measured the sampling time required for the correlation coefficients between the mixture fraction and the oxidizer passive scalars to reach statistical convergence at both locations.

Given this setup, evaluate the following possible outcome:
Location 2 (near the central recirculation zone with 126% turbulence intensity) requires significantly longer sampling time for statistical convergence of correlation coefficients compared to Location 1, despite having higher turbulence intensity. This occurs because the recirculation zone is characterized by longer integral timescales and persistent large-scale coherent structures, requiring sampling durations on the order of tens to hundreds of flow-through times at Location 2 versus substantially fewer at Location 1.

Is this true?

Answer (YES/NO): NO